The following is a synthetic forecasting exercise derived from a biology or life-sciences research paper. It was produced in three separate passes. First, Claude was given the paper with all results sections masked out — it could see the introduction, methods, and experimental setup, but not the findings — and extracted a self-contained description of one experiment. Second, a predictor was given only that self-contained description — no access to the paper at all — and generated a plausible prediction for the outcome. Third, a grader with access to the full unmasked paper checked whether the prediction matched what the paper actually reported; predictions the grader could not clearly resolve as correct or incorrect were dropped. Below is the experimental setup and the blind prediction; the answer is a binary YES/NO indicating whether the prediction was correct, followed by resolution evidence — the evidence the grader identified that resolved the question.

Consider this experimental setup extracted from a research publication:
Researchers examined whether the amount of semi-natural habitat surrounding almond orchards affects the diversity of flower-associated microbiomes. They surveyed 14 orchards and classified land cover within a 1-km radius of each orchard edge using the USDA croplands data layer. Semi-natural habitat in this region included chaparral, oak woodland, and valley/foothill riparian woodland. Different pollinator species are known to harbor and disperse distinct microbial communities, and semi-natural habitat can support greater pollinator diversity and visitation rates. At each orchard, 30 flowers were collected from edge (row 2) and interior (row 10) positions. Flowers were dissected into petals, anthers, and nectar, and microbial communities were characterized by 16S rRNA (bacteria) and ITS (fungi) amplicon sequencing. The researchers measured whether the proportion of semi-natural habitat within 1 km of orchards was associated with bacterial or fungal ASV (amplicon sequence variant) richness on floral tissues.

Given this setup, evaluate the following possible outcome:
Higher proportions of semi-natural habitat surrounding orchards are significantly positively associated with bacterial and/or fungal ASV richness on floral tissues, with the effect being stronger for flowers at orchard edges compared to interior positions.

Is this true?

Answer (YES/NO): NO